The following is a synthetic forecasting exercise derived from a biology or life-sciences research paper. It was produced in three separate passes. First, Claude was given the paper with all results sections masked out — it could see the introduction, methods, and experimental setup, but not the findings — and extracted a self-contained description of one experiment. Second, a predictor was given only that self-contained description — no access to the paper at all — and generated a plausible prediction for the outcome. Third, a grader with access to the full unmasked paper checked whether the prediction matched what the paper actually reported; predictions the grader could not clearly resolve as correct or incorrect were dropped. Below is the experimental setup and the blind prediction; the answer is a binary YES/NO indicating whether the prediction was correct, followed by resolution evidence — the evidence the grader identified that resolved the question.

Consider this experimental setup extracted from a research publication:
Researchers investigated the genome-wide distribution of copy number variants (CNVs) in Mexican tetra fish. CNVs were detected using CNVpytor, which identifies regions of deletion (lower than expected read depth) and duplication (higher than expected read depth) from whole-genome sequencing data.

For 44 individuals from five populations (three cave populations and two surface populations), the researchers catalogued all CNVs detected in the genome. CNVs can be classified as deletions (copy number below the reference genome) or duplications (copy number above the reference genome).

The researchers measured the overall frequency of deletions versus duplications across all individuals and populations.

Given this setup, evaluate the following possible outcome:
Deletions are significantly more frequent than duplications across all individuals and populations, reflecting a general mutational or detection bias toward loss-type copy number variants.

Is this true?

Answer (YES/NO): YES